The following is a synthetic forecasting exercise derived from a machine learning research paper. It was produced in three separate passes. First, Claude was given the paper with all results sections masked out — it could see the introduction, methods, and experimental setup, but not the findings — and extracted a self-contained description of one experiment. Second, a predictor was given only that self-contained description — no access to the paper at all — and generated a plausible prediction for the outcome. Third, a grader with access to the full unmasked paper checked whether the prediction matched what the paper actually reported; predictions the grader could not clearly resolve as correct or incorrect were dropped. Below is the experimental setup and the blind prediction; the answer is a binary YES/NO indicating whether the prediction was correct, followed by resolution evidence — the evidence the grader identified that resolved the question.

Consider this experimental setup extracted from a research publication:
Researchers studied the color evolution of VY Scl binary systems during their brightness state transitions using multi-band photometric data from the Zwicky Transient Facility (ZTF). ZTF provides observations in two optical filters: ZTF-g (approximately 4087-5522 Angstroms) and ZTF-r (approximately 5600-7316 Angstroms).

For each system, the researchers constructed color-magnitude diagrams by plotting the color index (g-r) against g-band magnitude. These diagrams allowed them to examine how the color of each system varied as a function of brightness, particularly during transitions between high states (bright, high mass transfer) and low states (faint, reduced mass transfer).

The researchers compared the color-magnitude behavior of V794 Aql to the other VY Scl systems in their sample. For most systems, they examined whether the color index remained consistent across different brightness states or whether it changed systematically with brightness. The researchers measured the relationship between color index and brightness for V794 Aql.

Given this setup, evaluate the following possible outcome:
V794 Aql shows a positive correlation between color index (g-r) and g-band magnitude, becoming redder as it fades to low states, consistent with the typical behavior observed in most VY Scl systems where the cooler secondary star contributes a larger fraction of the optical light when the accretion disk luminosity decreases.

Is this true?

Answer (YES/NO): NO